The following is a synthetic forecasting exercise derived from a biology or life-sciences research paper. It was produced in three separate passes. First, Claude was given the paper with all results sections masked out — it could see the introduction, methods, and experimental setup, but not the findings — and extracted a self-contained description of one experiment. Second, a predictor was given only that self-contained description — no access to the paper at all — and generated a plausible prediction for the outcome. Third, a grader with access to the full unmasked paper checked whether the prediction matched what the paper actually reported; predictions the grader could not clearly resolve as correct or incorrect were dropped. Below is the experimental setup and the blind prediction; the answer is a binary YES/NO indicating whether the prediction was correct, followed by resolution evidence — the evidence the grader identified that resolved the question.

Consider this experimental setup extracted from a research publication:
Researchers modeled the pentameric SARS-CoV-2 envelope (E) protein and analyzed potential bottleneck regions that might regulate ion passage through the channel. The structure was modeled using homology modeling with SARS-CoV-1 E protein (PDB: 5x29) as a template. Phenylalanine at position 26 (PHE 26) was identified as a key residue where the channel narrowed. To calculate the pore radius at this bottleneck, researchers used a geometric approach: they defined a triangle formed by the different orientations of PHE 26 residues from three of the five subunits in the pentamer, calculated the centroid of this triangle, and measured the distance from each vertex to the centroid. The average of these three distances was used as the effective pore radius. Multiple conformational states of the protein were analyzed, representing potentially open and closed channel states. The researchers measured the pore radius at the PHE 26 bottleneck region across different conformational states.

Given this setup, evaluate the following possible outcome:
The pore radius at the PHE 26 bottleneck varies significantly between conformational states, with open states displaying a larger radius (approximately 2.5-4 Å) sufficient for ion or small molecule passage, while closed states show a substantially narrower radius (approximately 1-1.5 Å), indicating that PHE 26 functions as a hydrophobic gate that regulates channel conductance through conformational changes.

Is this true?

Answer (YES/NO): NO